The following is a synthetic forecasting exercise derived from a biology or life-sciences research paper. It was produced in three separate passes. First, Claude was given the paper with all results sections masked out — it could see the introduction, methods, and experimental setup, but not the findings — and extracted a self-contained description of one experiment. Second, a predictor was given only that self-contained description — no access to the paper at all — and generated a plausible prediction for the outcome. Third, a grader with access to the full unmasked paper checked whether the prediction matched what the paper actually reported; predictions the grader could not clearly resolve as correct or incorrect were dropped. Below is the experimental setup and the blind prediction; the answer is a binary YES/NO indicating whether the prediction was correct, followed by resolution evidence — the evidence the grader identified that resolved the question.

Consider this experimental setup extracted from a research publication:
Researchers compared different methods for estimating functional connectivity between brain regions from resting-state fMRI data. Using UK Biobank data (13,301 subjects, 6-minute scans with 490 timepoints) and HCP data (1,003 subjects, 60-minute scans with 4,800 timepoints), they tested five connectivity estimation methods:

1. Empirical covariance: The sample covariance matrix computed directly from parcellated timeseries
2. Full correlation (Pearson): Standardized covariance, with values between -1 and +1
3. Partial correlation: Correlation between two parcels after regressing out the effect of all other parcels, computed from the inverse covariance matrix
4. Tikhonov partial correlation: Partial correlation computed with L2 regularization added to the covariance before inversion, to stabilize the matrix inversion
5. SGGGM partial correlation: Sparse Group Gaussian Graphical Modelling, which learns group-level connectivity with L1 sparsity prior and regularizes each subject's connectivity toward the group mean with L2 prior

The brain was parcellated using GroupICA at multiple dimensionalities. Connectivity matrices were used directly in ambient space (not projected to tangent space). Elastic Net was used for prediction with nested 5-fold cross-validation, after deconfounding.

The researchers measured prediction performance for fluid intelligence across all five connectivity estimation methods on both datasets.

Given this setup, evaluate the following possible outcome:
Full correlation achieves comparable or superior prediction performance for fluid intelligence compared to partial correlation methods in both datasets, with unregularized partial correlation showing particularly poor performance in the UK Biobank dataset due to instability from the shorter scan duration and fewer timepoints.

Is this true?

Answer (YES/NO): NO